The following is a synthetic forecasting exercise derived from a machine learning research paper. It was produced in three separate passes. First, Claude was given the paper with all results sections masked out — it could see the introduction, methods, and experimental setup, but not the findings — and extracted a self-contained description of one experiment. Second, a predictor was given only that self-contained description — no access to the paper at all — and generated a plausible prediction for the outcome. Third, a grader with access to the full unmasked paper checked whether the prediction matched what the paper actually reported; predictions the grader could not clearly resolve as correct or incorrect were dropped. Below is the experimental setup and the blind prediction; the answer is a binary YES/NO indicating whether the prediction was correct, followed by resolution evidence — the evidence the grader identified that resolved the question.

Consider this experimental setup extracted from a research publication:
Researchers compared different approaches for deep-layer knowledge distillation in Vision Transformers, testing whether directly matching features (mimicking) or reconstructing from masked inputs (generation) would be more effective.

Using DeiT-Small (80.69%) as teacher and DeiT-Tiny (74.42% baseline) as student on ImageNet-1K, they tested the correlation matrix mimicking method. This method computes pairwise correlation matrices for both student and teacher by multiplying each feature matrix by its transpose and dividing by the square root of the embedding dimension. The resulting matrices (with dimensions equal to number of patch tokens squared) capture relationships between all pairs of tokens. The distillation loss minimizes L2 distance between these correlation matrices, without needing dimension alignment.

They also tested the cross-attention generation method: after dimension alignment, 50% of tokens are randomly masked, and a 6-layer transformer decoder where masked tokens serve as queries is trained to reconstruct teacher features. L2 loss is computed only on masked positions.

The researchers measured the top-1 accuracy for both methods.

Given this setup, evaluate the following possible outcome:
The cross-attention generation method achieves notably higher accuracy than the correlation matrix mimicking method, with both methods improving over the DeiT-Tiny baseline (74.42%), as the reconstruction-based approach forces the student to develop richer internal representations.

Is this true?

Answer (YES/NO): NO